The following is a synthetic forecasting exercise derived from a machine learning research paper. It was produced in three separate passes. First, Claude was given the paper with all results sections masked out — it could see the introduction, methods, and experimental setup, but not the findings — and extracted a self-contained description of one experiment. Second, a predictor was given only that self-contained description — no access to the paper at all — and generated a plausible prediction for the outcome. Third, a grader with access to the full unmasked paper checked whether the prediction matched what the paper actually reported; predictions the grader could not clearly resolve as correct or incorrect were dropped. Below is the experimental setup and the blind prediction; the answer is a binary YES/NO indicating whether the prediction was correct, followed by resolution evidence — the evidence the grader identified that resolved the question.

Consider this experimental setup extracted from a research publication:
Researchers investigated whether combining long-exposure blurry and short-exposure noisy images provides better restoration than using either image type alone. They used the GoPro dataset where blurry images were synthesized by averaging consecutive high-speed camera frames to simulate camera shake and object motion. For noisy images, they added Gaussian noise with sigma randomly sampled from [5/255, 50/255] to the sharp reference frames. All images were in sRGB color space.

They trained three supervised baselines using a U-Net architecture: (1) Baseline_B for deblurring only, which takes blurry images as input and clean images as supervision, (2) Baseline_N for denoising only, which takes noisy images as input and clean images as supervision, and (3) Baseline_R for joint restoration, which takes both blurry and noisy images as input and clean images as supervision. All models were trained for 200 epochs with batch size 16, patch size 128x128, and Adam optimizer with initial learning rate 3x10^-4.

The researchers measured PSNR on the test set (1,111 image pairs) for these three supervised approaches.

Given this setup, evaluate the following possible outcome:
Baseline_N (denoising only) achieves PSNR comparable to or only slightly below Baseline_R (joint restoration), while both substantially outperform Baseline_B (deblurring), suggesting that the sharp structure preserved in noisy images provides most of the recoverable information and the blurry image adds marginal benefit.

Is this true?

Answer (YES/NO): NO